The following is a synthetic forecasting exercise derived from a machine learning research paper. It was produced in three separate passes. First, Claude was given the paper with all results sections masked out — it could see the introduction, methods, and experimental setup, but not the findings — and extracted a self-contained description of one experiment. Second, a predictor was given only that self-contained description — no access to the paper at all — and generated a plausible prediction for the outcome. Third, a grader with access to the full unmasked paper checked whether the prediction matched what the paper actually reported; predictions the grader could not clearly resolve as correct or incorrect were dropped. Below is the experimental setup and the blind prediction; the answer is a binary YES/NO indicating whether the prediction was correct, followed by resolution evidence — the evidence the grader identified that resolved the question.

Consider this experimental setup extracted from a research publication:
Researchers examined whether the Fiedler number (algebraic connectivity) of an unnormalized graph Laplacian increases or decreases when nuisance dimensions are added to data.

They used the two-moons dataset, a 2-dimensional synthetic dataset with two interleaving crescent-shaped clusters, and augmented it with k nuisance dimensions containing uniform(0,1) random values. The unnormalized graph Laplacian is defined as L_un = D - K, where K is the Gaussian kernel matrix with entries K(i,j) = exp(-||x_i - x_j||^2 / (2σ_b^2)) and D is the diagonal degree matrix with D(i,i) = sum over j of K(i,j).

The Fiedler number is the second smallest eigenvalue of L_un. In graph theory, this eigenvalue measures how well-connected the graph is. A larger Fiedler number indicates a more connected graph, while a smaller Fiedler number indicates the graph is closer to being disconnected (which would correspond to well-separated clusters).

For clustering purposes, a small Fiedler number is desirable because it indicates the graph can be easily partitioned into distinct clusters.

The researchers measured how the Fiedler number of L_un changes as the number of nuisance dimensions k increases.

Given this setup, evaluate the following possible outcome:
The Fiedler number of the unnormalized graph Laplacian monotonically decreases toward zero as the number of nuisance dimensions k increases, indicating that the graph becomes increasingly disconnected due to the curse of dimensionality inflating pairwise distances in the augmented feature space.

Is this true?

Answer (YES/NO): NO